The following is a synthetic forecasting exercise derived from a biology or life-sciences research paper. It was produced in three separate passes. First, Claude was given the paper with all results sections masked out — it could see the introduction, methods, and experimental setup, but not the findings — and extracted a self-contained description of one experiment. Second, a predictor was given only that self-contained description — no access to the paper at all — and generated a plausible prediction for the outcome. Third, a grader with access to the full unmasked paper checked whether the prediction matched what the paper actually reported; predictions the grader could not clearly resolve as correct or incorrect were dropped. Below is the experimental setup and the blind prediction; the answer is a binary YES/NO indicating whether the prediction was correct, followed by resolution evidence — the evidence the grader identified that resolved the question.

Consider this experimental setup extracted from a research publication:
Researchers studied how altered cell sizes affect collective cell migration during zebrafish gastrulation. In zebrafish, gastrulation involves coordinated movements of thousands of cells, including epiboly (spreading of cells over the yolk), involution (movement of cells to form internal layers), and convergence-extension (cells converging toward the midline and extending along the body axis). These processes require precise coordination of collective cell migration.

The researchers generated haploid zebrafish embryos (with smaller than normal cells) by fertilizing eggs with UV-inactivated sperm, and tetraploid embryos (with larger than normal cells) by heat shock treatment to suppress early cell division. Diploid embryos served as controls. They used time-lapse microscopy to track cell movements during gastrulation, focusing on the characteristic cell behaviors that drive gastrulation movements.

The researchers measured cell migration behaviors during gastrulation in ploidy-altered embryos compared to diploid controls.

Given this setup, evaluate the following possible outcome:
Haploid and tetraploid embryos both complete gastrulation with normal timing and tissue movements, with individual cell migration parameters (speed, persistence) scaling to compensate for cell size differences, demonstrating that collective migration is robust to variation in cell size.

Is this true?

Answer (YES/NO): NO